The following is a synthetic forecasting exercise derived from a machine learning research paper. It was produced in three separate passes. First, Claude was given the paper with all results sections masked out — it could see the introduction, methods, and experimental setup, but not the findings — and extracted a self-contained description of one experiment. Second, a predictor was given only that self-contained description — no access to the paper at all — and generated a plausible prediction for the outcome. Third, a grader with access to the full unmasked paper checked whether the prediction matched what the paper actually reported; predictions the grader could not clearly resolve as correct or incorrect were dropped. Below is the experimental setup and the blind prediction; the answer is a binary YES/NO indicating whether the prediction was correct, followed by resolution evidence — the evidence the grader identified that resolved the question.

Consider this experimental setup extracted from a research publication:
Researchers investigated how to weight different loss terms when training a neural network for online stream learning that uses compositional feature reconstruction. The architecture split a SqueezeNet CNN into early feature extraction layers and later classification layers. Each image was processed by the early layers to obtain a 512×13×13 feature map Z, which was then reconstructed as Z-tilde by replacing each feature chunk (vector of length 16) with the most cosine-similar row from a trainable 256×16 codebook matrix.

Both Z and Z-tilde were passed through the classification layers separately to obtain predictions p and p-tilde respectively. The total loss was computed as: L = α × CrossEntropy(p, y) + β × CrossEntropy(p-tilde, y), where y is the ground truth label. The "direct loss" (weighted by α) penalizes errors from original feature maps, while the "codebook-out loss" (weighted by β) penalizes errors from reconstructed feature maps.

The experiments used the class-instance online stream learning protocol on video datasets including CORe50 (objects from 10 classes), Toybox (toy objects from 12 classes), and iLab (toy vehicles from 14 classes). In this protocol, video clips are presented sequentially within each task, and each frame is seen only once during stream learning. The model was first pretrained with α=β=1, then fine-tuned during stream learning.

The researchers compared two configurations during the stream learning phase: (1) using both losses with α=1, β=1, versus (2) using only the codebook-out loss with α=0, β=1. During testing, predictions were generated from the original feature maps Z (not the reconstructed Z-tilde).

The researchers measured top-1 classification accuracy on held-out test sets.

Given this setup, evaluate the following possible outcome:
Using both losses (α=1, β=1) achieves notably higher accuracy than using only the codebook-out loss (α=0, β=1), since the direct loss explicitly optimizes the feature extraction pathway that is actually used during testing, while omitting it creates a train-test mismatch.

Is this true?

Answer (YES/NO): NO